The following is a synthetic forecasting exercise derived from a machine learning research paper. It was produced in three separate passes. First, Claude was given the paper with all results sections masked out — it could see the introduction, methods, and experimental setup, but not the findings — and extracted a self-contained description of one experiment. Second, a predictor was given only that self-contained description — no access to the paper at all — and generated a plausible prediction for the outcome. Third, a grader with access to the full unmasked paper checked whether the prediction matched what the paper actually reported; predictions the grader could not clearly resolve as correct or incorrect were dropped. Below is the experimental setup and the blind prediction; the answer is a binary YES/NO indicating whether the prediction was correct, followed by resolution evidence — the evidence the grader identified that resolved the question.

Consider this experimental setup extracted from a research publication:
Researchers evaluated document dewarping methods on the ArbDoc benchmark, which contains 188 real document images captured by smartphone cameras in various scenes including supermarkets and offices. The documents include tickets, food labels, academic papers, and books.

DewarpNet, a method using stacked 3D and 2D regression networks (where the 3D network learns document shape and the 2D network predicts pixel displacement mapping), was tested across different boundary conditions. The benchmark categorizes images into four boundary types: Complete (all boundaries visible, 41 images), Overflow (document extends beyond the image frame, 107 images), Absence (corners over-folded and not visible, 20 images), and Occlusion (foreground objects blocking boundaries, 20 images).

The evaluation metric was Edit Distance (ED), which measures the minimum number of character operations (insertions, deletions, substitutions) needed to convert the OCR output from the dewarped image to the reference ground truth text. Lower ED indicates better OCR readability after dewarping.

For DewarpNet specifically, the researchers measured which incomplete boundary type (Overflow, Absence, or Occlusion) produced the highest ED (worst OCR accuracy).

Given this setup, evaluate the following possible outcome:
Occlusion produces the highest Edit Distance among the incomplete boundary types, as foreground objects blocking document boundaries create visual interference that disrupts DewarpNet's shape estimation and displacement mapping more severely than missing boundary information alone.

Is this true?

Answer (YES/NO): NO